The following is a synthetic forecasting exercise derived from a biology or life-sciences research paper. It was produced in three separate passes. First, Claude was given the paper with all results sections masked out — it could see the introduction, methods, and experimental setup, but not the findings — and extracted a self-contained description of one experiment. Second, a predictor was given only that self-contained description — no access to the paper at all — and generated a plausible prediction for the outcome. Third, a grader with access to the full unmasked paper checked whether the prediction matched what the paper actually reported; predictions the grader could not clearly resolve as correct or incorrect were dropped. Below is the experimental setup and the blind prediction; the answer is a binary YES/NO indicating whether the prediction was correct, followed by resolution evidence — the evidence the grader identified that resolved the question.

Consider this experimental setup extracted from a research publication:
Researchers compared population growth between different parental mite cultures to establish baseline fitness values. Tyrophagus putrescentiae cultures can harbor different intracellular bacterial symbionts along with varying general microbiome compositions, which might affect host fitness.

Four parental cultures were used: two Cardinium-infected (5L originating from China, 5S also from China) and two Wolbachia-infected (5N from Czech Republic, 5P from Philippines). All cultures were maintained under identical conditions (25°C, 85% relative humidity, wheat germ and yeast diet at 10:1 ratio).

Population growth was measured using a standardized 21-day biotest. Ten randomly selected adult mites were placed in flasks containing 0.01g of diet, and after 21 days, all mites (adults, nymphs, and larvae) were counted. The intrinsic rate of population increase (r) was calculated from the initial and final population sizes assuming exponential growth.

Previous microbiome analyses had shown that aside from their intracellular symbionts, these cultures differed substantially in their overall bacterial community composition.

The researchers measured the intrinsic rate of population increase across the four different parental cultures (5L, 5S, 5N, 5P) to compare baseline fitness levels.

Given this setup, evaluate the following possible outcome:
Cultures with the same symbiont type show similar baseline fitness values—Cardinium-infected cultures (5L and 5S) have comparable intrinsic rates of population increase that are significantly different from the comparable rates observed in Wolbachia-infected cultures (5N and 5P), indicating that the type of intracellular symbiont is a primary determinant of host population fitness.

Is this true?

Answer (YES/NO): NO